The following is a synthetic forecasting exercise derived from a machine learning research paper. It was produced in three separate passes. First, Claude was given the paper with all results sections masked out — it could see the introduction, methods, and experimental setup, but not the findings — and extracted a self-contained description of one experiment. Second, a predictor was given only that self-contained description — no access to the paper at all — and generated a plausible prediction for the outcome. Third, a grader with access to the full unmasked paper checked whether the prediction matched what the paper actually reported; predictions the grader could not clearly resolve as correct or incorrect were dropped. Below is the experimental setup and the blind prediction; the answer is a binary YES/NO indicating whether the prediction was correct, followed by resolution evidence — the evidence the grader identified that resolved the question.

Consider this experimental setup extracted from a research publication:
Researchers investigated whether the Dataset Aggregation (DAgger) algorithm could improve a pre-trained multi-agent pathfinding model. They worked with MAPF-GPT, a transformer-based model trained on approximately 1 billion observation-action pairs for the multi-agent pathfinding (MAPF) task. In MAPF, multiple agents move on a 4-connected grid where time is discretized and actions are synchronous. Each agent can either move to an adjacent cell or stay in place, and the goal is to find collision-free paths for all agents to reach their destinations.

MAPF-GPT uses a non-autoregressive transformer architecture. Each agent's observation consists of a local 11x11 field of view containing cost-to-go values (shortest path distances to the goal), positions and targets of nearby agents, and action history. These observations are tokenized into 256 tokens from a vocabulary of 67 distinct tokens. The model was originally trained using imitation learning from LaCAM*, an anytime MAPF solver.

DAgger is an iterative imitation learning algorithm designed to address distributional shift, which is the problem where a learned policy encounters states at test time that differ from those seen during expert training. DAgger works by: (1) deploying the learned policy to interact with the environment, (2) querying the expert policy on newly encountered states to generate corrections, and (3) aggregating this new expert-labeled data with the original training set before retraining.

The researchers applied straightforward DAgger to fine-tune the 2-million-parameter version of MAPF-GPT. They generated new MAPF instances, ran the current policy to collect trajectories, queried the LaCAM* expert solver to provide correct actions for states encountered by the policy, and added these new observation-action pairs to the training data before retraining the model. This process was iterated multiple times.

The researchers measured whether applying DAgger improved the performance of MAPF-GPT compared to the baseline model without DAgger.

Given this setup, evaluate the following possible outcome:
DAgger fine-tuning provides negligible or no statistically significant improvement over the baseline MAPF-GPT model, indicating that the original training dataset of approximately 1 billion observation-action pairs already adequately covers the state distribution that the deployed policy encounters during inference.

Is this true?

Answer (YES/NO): NO